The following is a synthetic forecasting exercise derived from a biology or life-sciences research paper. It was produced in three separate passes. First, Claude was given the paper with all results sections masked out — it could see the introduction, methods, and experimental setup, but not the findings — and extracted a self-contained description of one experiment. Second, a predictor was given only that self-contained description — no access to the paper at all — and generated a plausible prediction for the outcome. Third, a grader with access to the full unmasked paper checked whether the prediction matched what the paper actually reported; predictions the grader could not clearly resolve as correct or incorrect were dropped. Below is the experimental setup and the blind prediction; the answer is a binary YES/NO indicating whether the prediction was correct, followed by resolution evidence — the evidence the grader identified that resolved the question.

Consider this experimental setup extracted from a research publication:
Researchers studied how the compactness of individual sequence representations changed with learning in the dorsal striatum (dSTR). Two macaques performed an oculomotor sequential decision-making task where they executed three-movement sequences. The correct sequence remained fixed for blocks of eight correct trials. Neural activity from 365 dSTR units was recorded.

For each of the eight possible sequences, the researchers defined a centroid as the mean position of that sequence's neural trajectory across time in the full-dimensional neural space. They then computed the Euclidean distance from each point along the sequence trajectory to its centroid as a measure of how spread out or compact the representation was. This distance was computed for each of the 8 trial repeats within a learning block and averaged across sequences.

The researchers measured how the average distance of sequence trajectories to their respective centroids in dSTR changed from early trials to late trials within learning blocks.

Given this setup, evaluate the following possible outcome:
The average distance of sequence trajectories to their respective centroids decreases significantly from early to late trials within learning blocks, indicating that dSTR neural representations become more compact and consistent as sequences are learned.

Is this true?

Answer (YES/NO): YES